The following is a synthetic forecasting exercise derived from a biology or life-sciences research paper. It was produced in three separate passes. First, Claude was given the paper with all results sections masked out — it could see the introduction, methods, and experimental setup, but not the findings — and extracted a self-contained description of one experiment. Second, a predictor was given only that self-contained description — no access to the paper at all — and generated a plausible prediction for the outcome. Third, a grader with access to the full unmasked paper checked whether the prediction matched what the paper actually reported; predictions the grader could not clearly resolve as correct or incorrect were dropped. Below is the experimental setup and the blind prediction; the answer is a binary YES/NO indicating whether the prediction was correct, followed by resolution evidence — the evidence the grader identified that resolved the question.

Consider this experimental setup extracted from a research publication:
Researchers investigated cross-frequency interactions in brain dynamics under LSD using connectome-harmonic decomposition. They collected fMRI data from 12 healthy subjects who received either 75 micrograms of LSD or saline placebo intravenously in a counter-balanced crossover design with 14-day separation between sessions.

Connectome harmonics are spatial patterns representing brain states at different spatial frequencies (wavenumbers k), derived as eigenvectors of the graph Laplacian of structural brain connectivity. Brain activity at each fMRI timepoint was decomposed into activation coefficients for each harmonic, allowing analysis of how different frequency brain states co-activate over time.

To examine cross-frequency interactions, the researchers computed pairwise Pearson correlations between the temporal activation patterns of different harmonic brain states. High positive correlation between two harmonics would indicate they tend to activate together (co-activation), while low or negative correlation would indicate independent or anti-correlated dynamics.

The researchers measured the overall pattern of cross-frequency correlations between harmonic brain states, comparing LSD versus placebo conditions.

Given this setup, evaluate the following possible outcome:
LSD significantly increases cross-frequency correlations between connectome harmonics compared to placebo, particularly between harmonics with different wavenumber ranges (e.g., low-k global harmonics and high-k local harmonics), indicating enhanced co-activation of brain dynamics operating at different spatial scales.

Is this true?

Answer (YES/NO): NO